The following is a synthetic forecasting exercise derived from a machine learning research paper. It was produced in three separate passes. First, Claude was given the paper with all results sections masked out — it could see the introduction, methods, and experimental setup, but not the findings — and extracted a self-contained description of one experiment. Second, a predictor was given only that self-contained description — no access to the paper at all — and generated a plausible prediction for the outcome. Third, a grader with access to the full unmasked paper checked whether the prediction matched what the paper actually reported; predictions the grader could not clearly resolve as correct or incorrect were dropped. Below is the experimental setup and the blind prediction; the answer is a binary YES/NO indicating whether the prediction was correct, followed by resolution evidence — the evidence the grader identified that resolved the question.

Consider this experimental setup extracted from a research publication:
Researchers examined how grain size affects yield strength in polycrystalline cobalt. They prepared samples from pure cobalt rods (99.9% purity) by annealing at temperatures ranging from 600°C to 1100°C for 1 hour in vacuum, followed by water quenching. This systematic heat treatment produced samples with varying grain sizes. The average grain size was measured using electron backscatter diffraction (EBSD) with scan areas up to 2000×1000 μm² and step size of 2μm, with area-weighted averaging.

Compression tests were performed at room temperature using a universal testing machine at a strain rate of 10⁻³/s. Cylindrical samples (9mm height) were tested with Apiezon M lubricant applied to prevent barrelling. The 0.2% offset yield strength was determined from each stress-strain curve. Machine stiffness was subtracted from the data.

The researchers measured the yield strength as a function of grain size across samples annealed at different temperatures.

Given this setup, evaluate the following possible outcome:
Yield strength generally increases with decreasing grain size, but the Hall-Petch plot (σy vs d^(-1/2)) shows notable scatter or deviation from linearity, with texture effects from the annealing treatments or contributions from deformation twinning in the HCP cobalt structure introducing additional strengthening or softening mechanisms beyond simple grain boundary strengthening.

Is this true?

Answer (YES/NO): NO